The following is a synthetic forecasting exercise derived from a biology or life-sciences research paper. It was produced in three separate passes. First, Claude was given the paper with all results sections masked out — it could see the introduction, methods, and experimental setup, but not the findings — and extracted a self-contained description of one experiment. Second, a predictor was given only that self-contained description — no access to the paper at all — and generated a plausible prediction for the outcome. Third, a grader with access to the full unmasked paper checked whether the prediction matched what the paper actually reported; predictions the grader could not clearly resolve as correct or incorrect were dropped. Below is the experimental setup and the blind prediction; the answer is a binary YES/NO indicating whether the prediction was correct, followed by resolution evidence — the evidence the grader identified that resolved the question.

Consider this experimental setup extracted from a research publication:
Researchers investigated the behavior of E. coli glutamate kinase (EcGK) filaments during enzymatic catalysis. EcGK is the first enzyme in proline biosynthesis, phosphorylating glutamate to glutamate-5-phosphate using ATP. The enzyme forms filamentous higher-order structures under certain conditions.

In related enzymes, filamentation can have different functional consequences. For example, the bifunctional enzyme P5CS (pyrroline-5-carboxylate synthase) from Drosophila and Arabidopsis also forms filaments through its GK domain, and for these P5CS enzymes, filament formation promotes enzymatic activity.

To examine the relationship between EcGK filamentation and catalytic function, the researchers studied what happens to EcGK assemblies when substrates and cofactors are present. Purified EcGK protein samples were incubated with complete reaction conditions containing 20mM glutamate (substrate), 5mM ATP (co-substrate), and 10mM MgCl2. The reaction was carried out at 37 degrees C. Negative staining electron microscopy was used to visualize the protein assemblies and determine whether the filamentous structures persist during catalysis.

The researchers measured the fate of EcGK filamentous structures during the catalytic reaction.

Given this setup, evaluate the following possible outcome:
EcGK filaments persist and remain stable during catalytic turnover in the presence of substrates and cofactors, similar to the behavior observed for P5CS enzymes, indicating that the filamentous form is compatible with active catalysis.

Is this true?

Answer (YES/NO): NO